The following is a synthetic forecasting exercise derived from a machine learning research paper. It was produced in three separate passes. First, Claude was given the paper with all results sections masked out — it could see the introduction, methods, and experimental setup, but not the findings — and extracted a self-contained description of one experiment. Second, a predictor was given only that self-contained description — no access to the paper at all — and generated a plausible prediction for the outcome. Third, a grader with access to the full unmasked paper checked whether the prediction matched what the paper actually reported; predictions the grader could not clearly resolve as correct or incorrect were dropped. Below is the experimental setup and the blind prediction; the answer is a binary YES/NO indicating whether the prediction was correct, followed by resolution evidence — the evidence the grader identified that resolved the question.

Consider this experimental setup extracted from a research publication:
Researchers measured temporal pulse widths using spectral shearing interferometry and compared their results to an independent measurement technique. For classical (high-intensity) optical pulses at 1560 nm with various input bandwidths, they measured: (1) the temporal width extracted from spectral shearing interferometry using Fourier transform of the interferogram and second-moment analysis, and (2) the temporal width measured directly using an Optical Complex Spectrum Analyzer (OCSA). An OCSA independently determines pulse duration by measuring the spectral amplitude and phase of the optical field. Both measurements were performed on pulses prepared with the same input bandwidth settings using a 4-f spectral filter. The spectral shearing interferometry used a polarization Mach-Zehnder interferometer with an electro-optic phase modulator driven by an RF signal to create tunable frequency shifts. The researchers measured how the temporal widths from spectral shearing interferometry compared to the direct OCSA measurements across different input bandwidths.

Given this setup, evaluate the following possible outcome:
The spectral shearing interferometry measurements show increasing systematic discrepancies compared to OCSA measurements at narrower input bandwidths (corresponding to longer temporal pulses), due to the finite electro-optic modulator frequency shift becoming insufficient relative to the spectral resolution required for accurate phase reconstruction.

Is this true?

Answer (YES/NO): NO